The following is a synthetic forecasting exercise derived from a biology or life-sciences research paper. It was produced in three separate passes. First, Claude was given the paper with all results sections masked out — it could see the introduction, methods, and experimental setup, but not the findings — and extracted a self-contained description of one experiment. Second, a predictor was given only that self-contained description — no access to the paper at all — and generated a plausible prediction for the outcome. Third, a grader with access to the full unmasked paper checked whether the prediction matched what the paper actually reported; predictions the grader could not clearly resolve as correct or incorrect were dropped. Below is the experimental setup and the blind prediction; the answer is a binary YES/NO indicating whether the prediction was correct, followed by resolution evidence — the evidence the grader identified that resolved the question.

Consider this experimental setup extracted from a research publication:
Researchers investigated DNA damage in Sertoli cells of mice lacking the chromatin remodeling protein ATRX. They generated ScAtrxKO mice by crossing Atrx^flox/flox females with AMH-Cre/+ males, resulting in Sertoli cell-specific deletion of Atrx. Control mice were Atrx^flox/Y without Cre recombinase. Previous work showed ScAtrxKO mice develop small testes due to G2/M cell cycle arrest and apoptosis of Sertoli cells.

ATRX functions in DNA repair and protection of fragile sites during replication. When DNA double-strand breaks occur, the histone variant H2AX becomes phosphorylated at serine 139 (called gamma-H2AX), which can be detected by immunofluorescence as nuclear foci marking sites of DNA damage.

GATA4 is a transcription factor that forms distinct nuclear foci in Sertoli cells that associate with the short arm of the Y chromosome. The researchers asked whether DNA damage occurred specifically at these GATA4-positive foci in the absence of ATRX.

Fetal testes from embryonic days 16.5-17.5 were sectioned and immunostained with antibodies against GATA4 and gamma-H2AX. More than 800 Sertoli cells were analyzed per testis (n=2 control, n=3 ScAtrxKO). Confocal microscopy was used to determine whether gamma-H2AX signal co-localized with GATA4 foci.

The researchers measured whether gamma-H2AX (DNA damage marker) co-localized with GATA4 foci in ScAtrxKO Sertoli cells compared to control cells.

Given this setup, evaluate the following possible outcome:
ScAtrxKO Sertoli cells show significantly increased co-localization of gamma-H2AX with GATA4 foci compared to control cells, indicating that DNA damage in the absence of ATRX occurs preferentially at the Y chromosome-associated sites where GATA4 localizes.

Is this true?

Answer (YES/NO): YES